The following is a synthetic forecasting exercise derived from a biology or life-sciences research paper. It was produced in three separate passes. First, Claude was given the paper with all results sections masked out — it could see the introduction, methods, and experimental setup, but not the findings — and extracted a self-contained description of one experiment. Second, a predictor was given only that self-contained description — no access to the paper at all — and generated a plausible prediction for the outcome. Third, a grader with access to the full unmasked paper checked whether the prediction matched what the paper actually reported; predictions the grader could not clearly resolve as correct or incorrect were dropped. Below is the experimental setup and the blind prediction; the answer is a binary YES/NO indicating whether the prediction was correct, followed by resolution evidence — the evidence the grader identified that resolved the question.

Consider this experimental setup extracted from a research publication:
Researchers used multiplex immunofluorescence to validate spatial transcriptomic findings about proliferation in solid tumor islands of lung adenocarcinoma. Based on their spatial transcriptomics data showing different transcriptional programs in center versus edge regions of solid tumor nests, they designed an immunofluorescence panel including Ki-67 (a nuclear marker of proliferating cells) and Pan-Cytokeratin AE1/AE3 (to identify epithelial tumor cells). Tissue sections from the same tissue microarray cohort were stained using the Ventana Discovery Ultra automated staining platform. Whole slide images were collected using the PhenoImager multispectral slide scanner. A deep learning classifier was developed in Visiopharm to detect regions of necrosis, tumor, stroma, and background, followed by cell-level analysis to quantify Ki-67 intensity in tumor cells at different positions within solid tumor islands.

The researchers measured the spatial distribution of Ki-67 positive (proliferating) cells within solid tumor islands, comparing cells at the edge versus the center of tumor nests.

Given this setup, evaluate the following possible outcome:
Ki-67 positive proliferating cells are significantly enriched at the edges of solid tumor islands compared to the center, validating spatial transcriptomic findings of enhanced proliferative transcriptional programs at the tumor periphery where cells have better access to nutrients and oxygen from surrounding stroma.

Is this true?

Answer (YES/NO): YES